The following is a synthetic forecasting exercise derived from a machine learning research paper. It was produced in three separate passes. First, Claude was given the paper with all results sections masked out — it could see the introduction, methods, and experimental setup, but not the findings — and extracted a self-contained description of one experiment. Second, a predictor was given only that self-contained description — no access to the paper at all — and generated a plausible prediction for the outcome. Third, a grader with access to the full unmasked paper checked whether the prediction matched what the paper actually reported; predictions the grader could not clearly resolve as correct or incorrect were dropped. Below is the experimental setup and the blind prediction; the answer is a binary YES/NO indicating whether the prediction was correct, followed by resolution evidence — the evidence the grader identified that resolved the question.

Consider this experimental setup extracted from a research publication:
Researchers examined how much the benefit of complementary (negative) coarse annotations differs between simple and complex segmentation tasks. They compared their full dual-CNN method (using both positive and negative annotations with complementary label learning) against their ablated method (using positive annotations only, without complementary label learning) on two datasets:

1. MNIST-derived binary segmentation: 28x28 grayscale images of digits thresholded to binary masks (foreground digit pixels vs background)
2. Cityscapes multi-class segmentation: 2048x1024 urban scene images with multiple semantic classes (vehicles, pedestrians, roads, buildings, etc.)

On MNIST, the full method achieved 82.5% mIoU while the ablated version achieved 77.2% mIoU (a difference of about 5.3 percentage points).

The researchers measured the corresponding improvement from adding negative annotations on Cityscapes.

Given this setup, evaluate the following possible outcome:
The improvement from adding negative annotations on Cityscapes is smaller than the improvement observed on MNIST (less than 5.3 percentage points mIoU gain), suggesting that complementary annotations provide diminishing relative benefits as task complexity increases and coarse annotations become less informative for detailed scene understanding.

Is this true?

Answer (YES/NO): NO